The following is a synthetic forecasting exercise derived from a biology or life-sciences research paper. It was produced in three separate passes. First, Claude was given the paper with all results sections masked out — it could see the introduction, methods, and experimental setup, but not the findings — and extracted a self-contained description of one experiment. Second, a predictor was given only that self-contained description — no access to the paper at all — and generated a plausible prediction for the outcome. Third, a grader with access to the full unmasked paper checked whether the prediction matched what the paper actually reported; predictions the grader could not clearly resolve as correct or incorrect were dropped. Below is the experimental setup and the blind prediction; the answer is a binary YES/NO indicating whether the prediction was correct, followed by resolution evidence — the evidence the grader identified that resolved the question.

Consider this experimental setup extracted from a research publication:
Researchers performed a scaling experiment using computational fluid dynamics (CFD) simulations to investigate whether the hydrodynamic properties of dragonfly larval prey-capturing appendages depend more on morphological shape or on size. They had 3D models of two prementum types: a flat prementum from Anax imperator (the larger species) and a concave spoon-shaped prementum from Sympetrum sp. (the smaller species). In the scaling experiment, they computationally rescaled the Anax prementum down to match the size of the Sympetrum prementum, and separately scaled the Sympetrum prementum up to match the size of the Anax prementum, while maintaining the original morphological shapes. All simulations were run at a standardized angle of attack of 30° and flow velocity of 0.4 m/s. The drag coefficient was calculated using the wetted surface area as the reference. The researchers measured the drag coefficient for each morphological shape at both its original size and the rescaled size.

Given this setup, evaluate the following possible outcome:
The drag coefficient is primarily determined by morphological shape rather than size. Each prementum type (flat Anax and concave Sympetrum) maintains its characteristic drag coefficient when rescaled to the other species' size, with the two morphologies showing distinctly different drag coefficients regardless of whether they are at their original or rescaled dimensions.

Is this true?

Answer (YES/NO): NO